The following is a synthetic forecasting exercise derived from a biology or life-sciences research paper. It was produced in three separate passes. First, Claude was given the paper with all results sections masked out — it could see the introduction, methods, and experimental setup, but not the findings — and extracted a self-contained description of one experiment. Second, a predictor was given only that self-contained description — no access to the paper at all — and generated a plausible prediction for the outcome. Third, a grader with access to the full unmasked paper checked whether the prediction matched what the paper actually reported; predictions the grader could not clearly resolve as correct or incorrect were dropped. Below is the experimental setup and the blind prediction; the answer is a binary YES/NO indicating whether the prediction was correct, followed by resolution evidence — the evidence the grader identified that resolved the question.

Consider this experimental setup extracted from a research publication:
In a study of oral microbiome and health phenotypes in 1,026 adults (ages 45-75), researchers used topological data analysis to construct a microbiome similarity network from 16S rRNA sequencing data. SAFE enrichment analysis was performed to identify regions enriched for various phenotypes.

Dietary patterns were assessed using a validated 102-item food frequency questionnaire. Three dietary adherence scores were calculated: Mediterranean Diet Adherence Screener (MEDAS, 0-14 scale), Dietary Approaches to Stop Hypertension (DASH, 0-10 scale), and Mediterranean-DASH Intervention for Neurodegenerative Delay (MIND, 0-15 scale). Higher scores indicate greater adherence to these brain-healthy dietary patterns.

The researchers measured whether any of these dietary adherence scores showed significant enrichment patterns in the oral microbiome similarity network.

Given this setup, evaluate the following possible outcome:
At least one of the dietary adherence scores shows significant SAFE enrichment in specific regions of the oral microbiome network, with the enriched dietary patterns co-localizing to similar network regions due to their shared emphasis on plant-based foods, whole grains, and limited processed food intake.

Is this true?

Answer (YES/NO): YES